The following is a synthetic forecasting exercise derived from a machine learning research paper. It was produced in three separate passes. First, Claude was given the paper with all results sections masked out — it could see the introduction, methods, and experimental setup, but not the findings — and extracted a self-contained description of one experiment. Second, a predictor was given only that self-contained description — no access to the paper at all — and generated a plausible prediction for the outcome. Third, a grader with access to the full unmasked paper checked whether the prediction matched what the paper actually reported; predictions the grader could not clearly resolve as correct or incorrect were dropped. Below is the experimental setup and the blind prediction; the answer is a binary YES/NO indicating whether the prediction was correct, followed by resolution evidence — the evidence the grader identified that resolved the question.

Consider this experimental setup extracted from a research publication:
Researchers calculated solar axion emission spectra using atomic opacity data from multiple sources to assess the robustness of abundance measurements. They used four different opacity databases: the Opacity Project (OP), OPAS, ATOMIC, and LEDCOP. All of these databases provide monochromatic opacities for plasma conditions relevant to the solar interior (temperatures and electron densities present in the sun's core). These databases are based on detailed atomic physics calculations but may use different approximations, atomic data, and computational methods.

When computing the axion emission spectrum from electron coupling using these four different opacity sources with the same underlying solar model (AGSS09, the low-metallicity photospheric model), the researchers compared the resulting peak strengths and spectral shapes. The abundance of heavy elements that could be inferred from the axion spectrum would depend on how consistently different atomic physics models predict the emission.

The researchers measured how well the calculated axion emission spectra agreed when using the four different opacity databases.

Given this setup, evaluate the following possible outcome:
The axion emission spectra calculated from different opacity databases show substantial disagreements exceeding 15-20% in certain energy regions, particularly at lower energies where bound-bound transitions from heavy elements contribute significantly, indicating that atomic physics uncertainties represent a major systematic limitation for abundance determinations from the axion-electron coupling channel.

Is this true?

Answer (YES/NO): YES